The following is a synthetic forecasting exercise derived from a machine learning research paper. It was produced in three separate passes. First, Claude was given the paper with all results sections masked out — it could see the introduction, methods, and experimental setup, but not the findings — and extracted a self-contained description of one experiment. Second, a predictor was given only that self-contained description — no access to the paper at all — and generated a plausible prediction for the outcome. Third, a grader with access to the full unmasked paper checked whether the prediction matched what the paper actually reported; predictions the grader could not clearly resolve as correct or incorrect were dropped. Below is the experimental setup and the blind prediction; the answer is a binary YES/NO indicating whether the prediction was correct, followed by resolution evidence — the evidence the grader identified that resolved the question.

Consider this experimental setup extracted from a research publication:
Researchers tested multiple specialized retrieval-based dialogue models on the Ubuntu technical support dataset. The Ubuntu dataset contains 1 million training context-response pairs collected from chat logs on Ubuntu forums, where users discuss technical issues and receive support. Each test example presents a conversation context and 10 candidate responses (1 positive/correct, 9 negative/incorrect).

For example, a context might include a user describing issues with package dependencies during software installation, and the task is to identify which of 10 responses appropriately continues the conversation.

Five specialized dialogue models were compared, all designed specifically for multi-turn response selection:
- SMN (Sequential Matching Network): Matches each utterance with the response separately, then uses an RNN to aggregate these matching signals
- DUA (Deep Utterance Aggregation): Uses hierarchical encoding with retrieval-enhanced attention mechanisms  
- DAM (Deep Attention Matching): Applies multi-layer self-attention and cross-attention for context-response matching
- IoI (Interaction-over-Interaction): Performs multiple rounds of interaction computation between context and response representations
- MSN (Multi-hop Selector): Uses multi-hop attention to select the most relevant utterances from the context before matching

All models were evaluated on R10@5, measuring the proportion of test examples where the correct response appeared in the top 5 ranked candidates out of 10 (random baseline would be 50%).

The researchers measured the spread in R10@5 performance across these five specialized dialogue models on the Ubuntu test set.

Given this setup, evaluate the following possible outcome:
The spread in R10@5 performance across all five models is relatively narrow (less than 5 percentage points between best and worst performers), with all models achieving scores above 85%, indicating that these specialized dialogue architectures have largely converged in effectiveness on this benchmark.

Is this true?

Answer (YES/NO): YES